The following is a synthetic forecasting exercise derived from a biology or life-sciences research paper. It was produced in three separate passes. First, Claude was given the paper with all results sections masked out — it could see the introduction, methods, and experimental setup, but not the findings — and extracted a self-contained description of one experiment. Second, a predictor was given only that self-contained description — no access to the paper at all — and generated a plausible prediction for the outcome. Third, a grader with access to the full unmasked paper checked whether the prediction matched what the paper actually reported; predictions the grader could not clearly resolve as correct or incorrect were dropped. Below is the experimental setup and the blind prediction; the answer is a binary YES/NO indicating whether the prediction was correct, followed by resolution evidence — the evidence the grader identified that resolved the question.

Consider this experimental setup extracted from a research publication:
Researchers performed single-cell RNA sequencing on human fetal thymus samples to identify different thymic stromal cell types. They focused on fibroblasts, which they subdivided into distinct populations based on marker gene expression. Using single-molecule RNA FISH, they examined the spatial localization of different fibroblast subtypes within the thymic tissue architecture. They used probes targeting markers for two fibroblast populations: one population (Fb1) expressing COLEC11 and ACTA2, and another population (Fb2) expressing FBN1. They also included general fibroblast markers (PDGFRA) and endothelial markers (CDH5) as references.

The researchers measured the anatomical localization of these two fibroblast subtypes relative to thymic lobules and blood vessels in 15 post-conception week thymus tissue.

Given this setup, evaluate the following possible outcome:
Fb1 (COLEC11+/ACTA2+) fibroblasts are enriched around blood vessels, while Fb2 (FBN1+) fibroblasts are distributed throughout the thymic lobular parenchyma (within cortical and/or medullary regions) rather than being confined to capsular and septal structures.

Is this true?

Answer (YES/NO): NO